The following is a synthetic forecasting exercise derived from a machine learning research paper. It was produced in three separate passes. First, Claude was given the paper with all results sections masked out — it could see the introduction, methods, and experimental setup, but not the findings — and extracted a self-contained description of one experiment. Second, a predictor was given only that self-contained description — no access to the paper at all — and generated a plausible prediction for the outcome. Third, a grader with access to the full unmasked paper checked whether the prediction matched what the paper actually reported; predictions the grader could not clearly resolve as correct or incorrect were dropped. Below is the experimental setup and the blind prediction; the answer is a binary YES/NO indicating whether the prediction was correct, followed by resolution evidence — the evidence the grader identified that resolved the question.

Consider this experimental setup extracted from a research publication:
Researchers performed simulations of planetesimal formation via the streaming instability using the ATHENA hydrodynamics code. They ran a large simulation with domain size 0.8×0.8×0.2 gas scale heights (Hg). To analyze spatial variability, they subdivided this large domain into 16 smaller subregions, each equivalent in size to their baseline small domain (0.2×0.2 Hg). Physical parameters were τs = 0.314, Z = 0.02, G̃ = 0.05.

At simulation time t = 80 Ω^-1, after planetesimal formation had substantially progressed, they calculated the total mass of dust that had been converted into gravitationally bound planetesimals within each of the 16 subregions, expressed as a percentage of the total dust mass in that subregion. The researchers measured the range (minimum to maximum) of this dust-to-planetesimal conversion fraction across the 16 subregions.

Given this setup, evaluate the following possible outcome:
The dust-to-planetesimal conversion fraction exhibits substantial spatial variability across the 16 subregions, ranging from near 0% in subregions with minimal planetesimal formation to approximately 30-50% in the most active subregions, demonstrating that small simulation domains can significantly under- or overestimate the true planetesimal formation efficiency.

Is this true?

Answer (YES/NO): NO